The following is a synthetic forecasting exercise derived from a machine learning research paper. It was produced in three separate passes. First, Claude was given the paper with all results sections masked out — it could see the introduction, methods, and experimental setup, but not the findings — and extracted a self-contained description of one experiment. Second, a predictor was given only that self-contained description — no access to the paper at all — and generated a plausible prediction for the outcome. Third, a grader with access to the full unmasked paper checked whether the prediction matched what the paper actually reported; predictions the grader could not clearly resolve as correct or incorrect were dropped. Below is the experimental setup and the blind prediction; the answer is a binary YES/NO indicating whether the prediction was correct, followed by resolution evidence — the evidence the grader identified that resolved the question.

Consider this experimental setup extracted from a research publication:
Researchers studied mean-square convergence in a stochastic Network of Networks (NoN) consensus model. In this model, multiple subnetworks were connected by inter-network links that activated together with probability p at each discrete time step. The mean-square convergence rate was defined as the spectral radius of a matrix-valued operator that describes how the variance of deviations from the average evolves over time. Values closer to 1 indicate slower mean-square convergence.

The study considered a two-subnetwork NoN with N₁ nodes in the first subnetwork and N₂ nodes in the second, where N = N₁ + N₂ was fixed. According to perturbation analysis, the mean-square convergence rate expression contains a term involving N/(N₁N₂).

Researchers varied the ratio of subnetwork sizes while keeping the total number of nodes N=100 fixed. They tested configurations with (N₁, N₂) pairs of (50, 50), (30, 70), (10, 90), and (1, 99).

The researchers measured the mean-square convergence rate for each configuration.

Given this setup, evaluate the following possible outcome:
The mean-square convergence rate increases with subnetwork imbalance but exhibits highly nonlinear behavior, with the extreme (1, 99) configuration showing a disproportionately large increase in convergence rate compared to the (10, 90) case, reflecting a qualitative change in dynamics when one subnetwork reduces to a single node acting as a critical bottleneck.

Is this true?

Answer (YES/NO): NO